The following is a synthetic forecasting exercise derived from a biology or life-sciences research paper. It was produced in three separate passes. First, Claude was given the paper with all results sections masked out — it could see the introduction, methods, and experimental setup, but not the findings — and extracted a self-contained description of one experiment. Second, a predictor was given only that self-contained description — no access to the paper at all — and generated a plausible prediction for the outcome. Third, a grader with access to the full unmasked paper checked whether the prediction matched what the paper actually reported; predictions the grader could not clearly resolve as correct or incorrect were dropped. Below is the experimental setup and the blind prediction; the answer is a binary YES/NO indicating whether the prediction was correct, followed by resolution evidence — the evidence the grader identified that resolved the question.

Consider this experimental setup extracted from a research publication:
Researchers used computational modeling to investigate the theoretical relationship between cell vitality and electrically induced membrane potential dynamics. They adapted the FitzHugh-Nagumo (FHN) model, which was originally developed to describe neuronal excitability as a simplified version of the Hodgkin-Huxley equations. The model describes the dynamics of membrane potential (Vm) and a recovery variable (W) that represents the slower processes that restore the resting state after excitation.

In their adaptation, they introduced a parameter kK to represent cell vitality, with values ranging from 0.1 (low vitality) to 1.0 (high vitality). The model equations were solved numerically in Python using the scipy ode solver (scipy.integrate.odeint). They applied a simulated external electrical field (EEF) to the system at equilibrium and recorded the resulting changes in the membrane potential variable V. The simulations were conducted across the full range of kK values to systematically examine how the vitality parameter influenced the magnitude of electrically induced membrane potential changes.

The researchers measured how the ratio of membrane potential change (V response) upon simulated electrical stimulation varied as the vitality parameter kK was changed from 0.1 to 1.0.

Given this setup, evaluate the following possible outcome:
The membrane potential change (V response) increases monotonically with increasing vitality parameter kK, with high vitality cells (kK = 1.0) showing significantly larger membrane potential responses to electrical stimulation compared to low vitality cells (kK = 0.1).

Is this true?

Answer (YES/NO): YES